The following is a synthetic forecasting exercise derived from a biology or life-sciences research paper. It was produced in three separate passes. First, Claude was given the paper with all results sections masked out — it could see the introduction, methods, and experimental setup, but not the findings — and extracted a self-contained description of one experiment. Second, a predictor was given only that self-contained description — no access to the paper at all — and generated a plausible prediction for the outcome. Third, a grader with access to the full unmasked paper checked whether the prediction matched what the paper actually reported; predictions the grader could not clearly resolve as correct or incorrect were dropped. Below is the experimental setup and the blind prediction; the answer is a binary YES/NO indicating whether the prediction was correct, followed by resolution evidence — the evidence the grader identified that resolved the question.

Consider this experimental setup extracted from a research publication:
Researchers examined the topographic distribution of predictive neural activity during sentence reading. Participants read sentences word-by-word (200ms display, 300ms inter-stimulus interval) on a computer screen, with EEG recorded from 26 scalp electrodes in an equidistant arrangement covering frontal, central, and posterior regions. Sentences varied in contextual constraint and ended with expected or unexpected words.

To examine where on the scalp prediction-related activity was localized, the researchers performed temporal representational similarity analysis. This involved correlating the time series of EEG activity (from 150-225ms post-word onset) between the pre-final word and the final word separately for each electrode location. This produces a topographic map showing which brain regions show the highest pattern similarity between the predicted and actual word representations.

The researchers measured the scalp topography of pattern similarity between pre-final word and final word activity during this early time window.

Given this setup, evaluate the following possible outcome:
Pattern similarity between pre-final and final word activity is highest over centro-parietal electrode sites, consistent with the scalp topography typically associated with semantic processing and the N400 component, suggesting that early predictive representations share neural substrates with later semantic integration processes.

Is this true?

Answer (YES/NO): NO